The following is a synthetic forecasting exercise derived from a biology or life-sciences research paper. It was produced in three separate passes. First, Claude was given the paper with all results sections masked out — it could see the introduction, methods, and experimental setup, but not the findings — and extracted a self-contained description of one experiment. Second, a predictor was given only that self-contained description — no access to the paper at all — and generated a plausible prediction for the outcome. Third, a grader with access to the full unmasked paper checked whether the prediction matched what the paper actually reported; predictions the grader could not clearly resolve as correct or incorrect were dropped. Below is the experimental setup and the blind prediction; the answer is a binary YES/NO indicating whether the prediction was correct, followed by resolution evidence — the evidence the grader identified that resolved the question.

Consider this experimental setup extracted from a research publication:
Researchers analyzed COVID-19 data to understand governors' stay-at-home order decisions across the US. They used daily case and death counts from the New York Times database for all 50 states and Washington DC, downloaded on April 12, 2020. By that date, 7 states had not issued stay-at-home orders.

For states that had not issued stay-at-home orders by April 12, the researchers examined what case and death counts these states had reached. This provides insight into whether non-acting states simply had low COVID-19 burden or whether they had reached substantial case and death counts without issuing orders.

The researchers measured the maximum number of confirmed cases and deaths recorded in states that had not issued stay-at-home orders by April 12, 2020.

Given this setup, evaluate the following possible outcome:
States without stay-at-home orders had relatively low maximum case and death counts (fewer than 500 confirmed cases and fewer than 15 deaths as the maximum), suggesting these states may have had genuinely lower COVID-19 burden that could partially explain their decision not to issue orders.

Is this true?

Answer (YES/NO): NO